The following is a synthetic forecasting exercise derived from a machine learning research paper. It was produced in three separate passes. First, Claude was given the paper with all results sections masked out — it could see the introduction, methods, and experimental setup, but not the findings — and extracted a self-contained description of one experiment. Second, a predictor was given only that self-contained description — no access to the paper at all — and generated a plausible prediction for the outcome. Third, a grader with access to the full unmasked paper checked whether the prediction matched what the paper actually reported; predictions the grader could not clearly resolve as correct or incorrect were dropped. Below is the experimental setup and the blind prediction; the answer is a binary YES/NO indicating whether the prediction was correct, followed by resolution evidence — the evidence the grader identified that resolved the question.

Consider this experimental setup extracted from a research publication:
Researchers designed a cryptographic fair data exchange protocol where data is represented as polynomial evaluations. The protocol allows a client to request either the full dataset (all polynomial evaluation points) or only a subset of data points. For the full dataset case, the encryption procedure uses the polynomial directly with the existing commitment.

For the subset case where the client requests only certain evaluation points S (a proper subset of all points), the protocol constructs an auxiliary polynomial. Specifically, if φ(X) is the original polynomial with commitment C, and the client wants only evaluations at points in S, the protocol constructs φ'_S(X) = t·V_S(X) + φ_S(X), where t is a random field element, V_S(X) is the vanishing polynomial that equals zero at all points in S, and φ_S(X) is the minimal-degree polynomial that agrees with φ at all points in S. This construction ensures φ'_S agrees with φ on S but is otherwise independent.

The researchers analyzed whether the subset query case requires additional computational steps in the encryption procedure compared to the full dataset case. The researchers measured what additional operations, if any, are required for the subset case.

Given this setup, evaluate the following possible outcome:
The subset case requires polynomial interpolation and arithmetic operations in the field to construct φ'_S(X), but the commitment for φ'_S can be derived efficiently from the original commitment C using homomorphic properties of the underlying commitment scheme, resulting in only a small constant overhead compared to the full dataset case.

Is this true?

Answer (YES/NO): NO